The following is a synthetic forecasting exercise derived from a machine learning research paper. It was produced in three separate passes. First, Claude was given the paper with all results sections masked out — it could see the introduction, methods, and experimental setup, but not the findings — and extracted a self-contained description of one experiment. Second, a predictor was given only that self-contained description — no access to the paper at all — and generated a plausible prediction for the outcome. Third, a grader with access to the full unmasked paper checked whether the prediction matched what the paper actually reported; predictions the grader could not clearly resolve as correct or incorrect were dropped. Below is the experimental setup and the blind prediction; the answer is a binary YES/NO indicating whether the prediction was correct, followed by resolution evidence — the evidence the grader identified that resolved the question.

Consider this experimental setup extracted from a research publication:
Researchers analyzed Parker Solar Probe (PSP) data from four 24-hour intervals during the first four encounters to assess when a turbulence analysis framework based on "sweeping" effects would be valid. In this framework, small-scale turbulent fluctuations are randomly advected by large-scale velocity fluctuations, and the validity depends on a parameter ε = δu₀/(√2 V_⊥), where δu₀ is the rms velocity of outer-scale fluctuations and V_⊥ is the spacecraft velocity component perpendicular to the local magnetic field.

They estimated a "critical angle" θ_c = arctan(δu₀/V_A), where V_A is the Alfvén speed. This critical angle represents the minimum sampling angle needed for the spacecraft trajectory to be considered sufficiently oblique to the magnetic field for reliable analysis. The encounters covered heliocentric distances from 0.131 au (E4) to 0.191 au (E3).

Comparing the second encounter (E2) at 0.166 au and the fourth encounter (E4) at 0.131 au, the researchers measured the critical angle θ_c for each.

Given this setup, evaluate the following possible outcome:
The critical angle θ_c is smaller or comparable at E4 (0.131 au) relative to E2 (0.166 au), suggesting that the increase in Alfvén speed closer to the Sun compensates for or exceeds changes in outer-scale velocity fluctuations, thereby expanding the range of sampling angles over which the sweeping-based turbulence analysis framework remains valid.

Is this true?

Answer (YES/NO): NO